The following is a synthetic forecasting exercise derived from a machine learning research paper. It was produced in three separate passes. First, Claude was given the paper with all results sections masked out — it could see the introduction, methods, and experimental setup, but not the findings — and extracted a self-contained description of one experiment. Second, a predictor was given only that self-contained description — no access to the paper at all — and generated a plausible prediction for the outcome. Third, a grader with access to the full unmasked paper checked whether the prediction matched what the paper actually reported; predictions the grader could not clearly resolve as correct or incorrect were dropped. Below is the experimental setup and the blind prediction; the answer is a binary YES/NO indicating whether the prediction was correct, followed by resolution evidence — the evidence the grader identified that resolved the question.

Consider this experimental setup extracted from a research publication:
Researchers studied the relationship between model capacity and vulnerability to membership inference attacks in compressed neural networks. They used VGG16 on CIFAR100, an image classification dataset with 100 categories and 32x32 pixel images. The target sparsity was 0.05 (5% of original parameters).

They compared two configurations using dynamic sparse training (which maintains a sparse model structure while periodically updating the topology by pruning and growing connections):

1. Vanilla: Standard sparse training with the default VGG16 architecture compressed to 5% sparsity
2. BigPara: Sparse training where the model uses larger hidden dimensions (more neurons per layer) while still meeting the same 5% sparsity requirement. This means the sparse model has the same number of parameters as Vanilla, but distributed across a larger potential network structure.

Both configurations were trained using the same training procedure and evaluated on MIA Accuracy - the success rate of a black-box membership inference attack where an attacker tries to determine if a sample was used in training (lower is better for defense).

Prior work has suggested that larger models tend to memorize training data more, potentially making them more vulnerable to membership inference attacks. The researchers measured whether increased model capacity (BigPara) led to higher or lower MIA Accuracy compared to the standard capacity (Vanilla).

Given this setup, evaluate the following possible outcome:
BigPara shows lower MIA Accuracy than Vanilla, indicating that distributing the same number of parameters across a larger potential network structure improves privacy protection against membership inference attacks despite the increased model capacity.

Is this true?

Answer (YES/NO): NO